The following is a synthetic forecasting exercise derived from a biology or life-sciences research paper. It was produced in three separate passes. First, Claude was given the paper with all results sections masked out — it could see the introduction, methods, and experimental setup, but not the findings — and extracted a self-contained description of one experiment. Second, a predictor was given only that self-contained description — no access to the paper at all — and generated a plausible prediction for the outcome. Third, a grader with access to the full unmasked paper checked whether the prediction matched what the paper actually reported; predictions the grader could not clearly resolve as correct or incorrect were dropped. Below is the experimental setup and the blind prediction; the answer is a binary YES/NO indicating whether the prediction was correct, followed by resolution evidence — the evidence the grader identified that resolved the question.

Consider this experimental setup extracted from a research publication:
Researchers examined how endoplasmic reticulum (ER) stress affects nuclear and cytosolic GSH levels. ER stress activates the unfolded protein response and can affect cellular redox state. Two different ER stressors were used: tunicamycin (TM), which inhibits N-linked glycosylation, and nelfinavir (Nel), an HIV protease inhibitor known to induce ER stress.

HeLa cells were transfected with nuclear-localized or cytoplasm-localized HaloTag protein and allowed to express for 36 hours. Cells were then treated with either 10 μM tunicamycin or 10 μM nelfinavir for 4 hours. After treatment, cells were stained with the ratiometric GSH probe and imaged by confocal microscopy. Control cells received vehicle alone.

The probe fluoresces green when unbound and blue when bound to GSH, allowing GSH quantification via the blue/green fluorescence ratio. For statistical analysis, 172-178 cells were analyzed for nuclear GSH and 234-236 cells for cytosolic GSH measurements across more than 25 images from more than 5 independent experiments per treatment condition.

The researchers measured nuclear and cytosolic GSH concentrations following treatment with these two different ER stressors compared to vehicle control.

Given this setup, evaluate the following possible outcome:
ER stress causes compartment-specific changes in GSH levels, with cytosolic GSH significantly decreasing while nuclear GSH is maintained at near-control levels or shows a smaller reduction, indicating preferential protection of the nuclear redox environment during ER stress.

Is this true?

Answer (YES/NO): NO